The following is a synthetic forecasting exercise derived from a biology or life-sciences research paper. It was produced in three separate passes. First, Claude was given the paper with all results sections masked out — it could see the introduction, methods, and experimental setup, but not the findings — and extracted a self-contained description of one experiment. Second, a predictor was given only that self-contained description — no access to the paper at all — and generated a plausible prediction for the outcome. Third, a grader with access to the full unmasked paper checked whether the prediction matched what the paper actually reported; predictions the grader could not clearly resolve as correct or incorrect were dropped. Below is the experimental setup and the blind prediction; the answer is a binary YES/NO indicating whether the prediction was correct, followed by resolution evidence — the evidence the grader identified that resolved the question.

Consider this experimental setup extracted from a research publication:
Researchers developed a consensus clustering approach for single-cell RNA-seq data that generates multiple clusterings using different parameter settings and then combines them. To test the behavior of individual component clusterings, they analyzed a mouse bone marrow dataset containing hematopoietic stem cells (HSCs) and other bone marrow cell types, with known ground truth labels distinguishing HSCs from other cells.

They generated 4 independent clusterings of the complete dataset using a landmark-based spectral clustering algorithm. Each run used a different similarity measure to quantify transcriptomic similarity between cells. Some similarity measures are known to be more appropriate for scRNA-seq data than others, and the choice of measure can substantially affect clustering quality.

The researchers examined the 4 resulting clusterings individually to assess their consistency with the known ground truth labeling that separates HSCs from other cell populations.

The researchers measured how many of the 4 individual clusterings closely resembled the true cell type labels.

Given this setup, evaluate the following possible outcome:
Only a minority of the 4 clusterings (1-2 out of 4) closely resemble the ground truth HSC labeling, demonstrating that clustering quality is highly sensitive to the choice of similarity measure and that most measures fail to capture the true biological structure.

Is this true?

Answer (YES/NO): NO